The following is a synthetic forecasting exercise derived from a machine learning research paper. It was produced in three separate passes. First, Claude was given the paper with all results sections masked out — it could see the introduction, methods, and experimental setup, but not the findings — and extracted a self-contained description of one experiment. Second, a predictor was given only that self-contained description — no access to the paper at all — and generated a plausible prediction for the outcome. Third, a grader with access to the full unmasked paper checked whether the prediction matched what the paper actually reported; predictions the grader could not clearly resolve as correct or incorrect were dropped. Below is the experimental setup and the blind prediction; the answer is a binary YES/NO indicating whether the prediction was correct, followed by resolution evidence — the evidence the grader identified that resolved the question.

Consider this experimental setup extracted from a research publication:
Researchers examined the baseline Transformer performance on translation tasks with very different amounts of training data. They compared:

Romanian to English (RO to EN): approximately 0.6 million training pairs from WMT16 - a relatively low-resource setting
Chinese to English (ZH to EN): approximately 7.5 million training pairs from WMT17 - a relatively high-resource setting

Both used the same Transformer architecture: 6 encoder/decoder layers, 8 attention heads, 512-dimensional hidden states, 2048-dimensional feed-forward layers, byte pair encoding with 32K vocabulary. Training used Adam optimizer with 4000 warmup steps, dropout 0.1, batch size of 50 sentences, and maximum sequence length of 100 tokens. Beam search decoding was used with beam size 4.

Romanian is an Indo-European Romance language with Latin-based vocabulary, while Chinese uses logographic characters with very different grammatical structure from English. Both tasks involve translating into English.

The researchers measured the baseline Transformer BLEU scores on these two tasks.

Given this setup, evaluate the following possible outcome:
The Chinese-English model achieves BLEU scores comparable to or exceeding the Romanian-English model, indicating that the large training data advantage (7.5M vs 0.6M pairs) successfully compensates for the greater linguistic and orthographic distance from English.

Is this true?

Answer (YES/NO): NO